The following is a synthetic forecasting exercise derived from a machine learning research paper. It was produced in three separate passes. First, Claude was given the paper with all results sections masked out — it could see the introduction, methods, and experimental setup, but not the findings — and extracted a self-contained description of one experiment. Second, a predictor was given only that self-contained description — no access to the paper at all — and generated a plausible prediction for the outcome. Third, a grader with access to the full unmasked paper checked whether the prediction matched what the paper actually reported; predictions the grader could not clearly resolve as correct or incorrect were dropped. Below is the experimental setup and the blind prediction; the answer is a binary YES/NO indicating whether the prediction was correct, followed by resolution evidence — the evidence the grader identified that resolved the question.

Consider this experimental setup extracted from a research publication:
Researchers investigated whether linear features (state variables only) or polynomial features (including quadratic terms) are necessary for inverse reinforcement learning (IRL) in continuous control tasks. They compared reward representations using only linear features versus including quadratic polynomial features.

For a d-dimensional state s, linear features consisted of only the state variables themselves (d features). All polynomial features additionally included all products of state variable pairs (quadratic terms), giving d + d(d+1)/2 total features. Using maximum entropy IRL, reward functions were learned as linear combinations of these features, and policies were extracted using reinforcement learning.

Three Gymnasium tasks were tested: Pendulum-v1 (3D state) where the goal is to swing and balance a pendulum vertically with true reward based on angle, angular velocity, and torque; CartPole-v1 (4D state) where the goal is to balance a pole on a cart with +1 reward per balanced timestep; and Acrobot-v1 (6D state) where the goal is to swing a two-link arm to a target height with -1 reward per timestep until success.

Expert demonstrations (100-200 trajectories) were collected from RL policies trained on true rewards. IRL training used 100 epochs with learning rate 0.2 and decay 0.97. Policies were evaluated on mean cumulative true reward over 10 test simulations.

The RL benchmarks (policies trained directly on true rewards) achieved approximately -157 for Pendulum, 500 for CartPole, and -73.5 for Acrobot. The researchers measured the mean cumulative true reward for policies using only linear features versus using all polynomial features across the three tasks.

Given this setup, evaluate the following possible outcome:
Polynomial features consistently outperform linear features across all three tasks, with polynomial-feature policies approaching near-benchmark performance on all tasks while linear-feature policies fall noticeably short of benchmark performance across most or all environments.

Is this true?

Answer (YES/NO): NO